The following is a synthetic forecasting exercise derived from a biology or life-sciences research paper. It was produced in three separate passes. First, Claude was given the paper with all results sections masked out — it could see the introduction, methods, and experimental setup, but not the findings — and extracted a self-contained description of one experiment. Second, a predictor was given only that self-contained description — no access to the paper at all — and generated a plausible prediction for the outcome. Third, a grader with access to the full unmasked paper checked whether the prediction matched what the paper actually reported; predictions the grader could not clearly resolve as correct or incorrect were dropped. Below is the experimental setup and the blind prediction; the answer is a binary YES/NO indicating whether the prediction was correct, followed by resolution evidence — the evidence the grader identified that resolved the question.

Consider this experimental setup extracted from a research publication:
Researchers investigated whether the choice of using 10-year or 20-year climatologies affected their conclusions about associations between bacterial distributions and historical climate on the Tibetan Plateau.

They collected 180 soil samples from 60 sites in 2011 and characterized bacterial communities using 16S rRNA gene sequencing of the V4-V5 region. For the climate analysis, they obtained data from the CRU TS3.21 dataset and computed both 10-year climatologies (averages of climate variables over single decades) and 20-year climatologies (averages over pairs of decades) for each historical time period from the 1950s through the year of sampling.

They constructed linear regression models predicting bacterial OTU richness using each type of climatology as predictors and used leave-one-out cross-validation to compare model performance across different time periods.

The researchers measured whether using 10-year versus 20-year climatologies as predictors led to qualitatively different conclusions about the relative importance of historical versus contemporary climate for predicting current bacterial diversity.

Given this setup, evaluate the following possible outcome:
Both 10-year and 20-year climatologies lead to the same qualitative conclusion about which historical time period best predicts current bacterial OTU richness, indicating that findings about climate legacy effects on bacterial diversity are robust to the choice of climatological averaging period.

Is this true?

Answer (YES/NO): YES